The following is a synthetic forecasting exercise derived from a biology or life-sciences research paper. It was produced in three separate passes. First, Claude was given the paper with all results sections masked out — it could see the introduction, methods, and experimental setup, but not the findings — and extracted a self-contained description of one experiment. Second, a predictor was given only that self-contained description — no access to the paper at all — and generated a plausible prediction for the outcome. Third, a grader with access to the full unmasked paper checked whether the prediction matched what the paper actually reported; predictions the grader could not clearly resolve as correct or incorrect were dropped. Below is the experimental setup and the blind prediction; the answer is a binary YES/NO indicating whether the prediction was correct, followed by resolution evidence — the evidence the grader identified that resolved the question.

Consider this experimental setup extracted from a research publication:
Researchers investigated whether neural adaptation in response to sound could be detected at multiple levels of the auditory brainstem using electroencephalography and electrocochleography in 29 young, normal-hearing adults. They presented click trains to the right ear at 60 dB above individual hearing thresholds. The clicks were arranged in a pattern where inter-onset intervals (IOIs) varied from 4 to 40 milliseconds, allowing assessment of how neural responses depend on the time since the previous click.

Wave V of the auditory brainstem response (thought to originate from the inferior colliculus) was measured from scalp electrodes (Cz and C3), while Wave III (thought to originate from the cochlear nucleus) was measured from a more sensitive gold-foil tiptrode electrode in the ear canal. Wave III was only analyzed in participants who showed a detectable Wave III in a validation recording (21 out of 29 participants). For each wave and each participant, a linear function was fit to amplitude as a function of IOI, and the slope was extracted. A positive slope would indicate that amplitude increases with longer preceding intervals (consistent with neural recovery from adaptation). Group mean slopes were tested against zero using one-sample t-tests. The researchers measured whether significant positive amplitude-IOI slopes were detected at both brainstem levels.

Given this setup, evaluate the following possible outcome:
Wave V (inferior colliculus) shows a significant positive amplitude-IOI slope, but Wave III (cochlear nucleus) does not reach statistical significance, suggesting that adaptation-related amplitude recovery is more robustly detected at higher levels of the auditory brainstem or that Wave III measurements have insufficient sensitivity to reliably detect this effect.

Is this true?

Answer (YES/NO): NO